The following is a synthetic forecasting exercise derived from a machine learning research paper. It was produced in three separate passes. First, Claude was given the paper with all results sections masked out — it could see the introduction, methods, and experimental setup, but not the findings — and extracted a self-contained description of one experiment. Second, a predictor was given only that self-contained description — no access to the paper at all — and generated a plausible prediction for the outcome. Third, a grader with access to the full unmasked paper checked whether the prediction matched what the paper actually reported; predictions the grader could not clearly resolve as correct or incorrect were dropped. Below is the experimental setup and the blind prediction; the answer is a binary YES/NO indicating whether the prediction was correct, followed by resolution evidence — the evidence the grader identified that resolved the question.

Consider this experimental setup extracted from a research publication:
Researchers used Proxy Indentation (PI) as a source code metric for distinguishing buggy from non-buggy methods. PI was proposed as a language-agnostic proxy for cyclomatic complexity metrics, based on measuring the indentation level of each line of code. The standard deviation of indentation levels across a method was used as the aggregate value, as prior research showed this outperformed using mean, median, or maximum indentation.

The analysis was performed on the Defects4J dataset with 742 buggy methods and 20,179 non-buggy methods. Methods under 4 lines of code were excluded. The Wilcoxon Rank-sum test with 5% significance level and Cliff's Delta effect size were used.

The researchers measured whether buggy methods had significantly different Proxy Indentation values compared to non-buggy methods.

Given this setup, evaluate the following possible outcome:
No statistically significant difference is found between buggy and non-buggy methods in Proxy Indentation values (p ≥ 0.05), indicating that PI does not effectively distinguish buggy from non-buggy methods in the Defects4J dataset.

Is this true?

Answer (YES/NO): NO